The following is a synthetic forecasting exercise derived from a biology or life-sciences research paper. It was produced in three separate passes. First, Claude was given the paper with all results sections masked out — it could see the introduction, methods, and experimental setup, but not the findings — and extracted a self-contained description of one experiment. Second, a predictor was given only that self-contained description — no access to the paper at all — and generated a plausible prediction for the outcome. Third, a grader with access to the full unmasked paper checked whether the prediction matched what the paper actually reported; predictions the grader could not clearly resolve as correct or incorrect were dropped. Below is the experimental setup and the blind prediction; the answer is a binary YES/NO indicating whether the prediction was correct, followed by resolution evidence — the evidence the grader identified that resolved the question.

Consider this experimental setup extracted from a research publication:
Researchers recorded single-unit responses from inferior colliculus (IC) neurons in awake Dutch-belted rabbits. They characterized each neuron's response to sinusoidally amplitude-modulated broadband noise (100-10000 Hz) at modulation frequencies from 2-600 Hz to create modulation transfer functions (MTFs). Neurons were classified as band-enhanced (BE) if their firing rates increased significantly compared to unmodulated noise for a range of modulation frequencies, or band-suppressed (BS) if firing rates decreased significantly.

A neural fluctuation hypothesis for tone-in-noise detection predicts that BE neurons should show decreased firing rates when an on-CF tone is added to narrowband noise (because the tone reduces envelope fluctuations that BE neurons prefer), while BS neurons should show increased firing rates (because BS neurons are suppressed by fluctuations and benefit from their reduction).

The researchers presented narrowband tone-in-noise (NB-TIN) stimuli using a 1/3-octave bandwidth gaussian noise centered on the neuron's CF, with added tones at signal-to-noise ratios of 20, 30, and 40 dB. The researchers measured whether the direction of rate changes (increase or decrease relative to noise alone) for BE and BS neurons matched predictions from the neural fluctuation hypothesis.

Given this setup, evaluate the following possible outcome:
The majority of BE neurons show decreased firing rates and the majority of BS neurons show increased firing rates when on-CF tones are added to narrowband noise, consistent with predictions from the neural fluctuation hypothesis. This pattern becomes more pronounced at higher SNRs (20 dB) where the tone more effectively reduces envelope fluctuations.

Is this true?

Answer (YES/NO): NO